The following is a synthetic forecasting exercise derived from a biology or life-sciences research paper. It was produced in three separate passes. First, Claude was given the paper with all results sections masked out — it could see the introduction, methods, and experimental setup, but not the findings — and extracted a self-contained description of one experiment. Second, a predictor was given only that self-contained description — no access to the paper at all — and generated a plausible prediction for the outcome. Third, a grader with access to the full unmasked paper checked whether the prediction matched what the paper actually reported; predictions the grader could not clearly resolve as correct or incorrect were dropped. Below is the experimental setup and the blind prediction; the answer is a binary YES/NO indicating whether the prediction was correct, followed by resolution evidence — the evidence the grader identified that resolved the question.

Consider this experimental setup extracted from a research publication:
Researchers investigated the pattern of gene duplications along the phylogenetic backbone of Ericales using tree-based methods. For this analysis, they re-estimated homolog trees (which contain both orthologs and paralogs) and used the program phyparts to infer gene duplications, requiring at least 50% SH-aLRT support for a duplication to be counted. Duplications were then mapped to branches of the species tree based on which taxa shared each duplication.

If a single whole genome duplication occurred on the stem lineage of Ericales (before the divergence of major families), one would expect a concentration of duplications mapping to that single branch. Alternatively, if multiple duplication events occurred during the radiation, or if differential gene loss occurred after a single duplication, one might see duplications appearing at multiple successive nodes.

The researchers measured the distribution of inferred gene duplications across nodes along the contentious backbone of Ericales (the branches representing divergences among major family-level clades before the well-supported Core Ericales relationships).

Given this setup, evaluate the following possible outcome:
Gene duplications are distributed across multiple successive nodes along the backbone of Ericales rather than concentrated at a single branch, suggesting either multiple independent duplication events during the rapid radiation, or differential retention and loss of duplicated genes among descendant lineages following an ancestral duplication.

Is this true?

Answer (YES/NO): YES